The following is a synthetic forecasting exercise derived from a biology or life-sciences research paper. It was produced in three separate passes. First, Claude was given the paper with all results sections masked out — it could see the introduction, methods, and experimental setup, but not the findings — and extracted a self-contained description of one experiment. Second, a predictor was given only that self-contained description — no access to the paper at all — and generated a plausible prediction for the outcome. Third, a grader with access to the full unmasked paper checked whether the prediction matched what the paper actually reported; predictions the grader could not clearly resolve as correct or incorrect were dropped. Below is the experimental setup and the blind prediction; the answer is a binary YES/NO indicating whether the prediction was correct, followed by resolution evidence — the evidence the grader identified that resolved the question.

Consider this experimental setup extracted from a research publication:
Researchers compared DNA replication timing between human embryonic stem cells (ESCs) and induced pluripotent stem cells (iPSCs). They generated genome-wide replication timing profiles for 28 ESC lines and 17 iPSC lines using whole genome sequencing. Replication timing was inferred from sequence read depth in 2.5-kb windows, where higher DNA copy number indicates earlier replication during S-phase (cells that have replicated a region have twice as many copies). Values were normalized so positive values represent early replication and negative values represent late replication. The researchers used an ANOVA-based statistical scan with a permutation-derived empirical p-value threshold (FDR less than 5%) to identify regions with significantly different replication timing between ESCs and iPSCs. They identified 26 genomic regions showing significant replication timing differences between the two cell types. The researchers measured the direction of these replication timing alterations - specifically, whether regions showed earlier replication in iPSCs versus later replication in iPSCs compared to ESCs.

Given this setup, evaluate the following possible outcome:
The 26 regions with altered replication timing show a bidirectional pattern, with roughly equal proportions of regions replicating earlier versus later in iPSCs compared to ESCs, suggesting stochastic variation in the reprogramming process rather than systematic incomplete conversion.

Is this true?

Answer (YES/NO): NO